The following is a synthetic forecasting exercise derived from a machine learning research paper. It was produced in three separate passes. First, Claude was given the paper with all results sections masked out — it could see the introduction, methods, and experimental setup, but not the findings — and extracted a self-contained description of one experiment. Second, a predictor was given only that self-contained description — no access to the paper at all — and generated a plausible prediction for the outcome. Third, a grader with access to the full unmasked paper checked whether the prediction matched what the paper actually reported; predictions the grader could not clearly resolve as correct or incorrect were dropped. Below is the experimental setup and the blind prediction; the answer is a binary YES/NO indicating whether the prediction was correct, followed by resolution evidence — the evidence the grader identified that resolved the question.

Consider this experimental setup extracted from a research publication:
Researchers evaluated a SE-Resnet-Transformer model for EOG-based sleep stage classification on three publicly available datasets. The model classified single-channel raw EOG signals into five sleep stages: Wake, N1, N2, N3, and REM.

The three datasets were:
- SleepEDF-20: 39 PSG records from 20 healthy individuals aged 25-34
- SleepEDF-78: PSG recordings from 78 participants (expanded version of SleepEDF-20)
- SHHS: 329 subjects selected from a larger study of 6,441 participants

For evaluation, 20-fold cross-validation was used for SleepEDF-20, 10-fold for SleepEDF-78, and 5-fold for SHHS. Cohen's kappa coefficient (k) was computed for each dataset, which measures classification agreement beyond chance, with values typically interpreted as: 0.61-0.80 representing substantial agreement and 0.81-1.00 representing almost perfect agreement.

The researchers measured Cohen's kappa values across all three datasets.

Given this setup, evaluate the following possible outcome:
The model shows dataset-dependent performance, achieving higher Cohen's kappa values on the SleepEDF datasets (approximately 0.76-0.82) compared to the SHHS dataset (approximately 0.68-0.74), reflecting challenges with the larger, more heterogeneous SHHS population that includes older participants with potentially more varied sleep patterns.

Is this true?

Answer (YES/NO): NO